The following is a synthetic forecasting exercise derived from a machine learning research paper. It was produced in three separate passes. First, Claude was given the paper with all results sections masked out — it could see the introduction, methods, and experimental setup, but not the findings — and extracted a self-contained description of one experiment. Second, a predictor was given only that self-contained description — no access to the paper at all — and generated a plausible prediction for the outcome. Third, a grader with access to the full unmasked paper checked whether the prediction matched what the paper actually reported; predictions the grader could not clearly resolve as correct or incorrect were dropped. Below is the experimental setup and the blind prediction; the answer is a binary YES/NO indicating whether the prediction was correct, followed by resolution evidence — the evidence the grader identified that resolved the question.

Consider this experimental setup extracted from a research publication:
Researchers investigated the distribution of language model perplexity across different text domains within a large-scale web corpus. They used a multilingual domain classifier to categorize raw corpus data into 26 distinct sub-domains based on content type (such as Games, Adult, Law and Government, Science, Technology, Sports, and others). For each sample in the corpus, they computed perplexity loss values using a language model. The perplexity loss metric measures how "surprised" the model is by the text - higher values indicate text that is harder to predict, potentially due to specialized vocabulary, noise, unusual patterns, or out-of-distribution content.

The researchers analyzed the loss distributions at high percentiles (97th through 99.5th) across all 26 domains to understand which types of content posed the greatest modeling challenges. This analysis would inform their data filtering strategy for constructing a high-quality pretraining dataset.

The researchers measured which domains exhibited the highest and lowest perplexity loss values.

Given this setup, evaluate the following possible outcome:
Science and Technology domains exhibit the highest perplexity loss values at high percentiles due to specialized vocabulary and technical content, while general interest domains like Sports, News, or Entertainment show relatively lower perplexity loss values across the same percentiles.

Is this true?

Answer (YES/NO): NO